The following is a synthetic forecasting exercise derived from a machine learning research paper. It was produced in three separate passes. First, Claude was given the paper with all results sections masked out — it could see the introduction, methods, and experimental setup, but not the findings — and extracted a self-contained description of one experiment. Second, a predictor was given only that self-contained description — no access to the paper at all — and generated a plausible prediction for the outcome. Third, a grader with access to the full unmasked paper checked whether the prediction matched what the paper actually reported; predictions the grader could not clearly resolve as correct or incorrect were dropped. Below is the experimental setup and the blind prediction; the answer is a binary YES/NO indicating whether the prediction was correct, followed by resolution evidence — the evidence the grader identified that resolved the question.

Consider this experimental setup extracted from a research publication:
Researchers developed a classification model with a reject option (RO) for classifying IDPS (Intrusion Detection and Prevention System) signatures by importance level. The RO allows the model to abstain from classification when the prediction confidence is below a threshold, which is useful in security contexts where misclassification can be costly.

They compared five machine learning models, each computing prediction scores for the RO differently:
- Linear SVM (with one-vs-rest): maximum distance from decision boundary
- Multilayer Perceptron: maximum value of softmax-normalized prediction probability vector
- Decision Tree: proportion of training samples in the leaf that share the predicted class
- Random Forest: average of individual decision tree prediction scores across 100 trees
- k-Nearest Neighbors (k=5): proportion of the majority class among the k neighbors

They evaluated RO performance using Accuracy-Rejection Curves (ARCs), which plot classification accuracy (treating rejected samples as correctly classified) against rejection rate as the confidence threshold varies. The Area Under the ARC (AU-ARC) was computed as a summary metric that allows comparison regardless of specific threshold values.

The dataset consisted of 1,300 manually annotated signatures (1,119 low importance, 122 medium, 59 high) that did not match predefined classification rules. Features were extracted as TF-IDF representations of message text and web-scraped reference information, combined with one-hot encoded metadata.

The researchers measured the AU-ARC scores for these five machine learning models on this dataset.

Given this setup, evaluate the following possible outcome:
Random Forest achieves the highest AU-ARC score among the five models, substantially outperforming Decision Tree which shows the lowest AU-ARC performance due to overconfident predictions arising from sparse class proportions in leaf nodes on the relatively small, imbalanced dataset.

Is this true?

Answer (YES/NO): NO